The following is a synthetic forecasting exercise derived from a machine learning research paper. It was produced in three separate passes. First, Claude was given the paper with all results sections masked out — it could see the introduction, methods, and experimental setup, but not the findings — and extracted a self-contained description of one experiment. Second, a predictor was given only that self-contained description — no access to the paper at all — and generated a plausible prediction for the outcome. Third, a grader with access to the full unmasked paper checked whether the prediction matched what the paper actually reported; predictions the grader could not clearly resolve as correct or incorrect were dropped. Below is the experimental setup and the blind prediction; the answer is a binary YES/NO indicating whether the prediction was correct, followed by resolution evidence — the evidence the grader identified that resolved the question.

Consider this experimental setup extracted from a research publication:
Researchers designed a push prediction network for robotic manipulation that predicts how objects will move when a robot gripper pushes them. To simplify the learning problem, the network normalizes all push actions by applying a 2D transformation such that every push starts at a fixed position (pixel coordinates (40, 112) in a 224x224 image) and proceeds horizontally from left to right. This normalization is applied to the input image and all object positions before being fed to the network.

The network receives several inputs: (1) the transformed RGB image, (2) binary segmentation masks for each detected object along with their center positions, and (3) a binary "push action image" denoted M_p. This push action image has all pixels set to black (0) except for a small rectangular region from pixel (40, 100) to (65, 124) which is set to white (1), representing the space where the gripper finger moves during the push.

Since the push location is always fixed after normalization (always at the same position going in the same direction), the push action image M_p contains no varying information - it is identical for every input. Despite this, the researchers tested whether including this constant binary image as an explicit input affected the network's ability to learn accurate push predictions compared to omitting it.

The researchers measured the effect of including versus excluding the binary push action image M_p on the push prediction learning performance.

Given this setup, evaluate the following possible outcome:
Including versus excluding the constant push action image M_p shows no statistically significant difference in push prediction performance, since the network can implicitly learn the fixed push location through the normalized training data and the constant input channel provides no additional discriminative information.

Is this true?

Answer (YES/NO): NO